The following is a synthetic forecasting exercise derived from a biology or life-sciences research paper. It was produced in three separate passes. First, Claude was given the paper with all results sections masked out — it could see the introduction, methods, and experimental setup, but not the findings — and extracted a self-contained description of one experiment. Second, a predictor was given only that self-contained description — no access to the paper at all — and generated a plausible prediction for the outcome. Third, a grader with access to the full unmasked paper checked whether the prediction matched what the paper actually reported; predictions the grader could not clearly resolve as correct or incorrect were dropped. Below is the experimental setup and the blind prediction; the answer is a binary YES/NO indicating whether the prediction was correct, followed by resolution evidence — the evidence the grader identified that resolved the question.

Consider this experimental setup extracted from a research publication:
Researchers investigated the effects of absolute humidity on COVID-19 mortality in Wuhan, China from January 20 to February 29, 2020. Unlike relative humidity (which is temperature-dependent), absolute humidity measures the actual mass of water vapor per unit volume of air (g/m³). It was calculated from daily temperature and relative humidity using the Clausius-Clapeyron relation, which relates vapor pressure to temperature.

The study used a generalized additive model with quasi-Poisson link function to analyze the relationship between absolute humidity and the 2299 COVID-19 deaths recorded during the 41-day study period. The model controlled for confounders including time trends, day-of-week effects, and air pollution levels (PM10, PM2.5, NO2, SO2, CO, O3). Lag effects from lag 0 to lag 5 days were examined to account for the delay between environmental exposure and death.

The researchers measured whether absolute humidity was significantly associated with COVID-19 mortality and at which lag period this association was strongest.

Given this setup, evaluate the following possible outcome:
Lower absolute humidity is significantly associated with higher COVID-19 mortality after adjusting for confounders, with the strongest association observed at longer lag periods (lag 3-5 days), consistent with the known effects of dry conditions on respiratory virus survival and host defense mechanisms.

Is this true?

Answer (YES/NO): YES